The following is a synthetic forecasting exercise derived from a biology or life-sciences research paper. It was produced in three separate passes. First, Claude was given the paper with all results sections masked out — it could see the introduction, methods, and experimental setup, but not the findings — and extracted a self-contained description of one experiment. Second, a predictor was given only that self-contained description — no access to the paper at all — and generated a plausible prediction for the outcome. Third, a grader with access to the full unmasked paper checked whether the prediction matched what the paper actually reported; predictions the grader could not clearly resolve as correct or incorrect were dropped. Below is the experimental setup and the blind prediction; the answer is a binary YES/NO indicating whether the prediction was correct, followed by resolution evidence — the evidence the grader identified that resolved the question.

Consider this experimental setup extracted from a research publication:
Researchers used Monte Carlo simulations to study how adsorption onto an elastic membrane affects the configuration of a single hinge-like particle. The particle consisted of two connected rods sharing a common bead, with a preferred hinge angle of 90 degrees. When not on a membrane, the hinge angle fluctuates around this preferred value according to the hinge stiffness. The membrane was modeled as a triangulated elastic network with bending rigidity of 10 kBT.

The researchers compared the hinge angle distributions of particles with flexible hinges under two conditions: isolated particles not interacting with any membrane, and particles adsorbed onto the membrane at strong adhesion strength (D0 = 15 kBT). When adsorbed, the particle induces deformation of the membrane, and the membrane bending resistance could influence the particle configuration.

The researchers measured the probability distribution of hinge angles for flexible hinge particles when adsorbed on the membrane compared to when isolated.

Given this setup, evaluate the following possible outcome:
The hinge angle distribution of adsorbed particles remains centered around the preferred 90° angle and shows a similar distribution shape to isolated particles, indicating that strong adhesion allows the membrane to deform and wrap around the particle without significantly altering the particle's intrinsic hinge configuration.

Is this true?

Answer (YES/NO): NO